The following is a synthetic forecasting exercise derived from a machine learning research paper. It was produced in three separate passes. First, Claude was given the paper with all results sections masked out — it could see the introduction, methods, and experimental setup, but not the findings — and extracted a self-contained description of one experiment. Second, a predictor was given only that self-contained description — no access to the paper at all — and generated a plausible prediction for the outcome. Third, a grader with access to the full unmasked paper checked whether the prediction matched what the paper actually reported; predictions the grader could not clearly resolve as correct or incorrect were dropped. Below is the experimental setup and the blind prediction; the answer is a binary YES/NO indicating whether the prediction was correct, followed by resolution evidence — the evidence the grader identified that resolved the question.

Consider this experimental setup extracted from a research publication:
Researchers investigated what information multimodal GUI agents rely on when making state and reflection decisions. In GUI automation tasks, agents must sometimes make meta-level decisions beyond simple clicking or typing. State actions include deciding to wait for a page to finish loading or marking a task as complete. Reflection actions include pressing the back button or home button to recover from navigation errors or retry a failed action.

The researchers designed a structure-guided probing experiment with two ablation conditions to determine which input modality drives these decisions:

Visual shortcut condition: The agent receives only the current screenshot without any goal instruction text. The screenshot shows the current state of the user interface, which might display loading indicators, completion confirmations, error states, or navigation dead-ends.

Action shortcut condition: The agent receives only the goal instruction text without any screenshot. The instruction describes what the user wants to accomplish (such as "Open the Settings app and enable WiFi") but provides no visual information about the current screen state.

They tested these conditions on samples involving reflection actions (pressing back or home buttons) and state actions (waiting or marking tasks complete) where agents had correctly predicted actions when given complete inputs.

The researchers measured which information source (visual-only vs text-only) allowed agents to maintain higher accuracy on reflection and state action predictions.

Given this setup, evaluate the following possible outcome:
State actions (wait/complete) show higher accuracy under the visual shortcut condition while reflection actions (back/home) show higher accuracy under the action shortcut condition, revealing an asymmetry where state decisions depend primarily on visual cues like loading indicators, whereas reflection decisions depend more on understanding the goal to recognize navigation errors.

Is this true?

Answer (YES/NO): NO